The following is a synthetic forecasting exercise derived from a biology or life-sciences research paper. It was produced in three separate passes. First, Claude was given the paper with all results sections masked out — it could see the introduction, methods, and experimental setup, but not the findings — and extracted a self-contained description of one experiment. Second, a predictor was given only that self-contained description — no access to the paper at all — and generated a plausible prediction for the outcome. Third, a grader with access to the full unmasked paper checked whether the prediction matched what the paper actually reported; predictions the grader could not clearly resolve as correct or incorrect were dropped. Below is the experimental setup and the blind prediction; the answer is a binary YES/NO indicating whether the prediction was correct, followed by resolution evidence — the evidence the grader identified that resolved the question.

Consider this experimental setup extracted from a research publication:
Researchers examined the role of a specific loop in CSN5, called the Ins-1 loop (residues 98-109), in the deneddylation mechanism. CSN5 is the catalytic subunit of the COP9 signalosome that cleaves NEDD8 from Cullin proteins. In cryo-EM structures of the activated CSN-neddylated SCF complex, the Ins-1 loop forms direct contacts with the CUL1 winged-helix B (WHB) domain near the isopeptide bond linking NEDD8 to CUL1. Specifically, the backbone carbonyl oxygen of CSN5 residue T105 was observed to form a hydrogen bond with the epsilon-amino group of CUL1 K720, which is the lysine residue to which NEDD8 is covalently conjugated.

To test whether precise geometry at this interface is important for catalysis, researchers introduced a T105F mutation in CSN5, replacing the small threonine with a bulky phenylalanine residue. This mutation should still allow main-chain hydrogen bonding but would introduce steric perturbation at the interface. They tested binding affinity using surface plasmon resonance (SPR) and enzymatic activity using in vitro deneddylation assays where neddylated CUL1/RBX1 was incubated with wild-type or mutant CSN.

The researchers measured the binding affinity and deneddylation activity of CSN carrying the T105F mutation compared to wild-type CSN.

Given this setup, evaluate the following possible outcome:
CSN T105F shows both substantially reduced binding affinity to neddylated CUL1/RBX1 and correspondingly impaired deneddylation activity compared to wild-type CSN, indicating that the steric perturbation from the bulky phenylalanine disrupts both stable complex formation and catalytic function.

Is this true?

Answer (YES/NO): NO